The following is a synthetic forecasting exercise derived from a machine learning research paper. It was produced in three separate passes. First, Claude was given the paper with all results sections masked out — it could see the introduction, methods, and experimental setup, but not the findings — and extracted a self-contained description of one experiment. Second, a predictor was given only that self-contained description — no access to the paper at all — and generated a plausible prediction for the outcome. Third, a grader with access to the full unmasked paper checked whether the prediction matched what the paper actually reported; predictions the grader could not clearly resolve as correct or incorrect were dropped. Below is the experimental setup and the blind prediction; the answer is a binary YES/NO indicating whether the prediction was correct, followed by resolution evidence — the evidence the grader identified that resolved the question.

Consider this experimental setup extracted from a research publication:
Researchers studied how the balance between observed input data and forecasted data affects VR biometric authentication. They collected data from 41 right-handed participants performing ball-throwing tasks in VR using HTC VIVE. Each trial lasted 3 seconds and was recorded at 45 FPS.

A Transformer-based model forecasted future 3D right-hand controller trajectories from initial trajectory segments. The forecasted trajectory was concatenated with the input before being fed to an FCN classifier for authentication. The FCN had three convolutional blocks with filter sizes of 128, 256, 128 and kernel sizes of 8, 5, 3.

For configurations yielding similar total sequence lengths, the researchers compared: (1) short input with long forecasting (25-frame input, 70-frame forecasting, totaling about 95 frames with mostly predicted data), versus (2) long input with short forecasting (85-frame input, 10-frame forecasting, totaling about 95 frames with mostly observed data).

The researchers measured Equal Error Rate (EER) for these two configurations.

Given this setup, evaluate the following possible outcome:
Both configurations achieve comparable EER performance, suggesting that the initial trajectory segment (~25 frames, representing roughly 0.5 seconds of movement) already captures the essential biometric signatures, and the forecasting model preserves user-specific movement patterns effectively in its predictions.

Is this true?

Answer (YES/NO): NO